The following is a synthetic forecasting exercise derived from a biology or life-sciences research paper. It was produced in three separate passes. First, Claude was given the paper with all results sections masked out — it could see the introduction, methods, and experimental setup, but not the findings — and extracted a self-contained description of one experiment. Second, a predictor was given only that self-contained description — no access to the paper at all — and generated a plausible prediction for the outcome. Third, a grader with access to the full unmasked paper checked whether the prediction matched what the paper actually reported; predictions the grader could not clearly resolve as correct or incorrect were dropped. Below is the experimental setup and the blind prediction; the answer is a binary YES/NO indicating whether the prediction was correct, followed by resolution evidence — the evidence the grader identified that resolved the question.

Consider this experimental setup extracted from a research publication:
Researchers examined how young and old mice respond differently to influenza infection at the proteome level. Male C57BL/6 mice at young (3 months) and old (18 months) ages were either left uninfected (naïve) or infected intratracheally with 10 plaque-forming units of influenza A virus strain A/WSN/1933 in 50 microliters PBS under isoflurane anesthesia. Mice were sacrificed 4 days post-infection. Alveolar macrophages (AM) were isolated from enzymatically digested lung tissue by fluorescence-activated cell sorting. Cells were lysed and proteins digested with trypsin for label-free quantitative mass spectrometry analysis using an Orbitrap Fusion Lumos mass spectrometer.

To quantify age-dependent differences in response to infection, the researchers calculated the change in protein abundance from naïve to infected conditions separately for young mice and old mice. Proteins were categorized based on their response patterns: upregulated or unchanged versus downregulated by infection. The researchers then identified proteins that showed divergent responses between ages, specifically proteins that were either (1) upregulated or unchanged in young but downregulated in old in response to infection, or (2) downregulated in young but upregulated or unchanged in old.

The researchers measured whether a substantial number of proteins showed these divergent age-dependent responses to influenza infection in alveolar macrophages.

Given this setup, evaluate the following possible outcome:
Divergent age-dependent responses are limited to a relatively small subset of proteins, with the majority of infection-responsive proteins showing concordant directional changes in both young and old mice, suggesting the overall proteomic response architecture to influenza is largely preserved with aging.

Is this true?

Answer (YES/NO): NO